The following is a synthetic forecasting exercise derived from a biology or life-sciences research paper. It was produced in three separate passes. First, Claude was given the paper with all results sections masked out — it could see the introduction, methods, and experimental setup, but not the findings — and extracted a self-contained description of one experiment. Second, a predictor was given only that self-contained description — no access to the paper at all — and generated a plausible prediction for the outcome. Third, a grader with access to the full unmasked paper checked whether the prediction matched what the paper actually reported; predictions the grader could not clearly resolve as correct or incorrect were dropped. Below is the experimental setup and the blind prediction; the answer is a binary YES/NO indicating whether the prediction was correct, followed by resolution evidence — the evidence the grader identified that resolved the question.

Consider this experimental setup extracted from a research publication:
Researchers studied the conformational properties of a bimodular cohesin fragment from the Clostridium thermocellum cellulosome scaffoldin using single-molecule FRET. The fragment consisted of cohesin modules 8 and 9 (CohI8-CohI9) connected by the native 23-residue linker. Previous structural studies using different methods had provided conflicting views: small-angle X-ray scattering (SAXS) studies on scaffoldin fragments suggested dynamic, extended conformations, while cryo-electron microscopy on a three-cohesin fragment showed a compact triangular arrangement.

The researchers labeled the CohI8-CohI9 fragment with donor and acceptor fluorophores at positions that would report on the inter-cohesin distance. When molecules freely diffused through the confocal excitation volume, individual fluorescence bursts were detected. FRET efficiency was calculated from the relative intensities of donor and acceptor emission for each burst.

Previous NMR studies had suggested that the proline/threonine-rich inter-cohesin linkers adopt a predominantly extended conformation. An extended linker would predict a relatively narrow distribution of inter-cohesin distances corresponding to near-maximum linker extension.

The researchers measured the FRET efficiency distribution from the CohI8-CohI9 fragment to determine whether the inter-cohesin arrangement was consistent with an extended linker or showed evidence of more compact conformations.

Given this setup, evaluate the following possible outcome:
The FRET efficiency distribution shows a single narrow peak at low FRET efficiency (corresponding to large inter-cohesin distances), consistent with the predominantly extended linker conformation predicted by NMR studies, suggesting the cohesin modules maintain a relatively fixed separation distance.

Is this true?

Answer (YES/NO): NO